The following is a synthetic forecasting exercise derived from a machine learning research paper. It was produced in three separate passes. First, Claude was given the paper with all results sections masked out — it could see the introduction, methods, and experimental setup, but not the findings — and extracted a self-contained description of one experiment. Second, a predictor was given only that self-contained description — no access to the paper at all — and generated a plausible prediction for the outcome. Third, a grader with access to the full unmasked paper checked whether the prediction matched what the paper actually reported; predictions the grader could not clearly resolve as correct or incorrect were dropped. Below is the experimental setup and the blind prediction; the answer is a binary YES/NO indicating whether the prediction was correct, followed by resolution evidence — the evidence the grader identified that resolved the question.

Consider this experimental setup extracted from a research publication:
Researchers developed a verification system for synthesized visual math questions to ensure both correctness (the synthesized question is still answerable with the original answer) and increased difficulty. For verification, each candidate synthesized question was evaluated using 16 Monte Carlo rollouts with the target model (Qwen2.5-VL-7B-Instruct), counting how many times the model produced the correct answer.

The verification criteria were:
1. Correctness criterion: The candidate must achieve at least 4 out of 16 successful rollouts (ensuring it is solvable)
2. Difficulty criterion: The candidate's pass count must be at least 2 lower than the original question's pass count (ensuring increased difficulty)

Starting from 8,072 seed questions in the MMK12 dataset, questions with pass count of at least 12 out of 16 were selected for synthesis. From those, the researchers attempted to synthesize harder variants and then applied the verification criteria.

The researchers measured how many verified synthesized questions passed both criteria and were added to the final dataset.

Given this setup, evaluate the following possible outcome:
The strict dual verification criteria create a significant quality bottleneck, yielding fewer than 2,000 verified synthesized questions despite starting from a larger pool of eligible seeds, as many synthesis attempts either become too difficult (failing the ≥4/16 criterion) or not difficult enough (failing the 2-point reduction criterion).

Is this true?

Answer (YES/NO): NO